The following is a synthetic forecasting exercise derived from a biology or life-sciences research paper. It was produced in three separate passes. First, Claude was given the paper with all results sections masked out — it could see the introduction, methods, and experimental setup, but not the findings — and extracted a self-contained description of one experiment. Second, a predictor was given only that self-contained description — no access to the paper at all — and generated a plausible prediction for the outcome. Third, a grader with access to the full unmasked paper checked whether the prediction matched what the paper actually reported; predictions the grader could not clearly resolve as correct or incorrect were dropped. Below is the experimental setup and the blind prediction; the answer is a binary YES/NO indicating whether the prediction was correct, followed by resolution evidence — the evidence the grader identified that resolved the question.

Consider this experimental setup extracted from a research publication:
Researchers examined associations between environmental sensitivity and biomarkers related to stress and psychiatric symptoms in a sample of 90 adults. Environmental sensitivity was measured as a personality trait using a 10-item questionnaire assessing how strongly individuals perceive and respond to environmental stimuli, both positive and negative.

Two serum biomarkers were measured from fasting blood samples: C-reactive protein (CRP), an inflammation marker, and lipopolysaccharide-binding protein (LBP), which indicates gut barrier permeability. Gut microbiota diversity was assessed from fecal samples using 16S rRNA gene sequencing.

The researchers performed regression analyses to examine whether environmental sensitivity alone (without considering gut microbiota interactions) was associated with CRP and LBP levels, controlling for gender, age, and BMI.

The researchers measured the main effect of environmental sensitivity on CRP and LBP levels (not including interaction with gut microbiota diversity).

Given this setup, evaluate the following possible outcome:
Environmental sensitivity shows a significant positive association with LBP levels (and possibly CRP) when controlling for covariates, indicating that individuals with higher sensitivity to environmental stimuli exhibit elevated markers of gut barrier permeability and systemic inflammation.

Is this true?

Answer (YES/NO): YES